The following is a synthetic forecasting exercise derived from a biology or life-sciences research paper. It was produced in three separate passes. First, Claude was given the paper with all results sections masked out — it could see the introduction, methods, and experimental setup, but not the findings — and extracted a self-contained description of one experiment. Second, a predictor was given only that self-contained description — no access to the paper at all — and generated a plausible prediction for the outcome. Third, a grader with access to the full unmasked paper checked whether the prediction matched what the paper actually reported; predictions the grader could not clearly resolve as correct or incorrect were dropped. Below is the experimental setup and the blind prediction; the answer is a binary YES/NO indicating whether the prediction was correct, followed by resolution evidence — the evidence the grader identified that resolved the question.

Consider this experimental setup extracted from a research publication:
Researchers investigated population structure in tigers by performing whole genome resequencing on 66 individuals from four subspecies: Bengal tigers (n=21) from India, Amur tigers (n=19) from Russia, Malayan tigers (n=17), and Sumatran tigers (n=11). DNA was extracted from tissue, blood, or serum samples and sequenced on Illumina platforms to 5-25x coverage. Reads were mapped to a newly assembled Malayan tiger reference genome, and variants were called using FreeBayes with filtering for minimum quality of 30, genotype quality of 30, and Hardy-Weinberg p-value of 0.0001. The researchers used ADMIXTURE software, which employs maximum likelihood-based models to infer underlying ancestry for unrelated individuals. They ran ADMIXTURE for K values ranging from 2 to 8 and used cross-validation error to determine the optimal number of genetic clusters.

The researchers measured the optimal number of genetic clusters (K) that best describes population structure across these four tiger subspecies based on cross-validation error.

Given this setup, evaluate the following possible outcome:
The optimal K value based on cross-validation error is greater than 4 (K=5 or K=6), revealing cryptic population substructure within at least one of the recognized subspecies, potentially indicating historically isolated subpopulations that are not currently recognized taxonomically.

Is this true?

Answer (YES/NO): NO